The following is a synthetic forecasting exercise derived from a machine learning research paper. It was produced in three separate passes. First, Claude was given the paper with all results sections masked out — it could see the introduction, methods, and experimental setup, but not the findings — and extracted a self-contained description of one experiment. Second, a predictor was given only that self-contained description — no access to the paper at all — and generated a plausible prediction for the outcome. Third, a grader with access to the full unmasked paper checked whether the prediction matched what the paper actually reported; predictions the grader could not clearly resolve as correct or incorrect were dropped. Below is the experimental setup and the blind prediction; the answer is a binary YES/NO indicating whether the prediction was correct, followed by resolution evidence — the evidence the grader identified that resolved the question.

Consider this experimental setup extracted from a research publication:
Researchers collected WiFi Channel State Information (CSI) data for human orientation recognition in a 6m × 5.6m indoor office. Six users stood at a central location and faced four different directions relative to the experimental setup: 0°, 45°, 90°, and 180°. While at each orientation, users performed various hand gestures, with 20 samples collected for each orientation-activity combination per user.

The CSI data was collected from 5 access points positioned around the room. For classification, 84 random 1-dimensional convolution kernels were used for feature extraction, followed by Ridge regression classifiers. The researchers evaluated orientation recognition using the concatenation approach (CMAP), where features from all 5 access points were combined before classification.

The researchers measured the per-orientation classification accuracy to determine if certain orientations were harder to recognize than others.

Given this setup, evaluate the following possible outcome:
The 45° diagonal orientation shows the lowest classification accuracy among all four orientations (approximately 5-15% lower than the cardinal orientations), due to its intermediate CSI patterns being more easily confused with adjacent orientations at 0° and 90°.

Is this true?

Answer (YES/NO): NO